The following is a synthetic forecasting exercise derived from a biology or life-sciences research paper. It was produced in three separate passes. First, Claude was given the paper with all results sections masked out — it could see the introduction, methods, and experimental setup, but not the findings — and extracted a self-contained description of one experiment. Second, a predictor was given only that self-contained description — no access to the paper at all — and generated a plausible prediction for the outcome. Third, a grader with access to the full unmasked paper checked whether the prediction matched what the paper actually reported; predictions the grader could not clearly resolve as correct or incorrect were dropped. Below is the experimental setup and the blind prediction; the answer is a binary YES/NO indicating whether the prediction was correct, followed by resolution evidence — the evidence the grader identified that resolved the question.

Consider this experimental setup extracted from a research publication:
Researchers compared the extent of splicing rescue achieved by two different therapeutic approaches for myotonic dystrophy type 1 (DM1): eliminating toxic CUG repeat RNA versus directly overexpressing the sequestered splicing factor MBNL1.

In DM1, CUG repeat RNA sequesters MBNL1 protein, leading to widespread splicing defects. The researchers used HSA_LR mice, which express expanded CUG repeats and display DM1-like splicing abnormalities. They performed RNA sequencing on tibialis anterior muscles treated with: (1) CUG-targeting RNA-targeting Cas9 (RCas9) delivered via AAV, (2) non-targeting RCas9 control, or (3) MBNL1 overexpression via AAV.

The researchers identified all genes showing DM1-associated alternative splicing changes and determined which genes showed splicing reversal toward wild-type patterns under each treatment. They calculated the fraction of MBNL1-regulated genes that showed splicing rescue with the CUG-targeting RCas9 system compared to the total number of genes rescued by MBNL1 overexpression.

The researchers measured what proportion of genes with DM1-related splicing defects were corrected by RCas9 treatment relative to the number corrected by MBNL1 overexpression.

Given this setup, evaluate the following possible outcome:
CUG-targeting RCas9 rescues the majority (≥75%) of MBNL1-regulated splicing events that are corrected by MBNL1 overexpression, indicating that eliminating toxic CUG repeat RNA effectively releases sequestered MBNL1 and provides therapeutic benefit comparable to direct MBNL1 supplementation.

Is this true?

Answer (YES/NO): YES